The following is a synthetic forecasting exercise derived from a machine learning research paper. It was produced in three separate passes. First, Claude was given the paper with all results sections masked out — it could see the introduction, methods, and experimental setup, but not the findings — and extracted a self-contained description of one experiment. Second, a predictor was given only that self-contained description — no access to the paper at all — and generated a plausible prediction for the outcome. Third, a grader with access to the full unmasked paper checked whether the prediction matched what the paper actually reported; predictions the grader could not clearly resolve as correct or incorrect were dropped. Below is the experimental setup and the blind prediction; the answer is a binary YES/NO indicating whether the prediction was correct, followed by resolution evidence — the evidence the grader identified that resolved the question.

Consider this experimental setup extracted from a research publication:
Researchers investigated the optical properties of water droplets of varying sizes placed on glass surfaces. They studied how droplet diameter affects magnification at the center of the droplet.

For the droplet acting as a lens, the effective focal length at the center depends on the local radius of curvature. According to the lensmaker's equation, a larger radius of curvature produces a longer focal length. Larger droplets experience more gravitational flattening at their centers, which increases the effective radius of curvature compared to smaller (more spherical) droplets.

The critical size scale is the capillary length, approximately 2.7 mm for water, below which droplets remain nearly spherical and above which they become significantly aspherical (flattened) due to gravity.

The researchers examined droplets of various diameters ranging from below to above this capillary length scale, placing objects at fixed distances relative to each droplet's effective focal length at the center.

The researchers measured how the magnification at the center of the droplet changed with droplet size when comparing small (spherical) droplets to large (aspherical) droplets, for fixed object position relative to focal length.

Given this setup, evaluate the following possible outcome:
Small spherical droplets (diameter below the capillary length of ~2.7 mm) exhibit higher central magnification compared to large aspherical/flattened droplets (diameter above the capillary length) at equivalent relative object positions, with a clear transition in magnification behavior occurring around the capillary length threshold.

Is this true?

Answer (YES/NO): NO